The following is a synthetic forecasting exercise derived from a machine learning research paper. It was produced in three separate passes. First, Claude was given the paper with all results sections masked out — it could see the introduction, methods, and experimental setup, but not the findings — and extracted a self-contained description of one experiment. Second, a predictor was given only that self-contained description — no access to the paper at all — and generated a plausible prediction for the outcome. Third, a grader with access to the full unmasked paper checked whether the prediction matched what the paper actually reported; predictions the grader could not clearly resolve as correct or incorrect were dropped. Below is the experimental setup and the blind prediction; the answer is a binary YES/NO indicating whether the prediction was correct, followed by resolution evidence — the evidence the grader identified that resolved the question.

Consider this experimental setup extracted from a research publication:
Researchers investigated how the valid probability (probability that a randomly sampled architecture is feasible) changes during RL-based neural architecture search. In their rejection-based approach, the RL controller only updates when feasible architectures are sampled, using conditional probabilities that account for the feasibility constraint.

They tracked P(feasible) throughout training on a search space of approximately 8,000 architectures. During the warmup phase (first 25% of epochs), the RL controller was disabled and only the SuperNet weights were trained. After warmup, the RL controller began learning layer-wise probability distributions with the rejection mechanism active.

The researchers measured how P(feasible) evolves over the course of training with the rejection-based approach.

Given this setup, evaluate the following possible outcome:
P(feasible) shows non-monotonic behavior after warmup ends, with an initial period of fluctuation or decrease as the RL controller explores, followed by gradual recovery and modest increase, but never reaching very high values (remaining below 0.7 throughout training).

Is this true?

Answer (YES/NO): NO